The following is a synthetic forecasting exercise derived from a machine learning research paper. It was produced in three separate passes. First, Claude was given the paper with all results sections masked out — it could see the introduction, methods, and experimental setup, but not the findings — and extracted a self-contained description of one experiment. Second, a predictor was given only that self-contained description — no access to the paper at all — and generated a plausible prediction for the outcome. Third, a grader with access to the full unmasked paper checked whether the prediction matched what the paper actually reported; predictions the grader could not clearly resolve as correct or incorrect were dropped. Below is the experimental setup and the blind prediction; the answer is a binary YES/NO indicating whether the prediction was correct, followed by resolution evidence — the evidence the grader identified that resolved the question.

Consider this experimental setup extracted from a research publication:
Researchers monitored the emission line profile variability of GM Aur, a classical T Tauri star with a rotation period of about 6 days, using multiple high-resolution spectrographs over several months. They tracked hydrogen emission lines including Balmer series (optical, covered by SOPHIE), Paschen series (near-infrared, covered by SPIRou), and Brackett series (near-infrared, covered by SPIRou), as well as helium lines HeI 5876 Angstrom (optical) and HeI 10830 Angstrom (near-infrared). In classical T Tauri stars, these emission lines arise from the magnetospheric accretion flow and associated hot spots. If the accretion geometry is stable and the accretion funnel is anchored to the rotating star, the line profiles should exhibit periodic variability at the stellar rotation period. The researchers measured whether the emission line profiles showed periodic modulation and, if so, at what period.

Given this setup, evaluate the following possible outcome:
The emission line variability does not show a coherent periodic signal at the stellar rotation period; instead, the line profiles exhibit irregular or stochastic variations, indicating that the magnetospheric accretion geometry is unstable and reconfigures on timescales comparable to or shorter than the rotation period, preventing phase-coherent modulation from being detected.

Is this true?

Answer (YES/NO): NO